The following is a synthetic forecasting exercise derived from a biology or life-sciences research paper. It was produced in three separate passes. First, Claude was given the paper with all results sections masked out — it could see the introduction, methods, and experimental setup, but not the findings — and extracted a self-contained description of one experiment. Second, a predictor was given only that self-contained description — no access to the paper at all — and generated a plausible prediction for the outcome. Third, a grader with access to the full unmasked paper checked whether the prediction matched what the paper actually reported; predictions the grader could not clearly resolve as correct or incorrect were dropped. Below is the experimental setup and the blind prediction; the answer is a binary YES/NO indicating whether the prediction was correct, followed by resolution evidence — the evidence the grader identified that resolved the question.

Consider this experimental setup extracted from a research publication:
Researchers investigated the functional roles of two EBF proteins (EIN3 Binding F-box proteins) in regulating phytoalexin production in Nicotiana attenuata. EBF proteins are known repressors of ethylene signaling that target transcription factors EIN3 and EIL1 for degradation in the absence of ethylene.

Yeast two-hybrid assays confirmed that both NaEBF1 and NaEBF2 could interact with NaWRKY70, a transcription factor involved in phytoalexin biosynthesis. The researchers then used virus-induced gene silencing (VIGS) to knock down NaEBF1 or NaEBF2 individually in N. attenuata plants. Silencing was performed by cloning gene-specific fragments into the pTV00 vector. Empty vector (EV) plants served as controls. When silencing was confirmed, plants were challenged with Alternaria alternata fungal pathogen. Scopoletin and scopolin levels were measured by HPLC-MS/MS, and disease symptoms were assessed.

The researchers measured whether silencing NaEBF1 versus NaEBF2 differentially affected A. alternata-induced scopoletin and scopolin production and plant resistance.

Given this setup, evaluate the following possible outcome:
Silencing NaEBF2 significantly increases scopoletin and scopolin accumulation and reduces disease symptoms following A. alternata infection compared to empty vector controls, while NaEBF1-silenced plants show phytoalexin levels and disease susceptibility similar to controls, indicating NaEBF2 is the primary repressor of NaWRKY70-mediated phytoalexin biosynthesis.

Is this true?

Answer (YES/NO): YES